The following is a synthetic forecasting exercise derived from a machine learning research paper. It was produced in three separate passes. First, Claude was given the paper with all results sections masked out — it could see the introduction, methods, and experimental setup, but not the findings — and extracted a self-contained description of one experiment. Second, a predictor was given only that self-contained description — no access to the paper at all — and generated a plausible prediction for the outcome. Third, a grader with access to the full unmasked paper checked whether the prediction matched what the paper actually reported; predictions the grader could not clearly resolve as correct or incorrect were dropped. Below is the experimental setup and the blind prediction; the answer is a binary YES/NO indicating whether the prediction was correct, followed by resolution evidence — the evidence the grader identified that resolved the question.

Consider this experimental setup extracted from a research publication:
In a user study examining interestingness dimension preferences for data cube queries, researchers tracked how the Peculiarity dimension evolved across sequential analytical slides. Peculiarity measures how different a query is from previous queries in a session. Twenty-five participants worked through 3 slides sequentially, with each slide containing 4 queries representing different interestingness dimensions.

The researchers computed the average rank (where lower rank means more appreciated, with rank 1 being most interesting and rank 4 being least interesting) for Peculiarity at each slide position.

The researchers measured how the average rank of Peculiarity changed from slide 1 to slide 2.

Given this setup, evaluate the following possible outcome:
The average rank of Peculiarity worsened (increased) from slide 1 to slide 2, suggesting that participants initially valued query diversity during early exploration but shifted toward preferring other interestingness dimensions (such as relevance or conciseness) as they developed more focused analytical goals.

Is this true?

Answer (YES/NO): YES